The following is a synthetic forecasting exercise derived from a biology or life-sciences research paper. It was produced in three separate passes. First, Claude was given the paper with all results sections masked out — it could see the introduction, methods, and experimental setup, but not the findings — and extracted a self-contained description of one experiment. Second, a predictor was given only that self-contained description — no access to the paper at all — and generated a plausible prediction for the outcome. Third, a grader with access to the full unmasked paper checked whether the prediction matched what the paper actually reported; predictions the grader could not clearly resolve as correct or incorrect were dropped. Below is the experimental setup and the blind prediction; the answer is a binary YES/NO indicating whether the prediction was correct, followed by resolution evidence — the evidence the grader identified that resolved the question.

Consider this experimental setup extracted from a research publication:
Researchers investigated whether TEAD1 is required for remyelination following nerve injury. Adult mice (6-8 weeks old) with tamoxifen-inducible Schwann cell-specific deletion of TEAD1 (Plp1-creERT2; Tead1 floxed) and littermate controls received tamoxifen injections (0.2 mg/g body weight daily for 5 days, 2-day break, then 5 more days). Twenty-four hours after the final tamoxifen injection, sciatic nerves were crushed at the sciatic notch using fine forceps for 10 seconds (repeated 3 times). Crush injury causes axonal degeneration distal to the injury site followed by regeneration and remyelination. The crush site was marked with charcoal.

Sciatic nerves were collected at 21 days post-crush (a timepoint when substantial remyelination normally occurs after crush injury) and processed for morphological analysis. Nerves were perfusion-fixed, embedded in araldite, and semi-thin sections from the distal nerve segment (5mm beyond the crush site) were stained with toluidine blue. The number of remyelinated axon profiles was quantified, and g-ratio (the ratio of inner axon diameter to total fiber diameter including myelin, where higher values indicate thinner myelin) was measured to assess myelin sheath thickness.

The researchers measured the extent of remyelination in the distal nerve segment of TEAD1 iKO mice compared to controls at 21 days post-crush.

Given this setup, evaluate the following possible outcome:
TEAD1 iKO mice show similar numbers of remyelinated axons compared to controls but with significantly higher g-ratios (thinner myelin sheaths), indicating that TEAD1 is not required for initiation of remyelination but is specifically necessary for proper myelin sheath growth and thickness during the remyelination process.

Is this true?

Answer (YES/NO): NO